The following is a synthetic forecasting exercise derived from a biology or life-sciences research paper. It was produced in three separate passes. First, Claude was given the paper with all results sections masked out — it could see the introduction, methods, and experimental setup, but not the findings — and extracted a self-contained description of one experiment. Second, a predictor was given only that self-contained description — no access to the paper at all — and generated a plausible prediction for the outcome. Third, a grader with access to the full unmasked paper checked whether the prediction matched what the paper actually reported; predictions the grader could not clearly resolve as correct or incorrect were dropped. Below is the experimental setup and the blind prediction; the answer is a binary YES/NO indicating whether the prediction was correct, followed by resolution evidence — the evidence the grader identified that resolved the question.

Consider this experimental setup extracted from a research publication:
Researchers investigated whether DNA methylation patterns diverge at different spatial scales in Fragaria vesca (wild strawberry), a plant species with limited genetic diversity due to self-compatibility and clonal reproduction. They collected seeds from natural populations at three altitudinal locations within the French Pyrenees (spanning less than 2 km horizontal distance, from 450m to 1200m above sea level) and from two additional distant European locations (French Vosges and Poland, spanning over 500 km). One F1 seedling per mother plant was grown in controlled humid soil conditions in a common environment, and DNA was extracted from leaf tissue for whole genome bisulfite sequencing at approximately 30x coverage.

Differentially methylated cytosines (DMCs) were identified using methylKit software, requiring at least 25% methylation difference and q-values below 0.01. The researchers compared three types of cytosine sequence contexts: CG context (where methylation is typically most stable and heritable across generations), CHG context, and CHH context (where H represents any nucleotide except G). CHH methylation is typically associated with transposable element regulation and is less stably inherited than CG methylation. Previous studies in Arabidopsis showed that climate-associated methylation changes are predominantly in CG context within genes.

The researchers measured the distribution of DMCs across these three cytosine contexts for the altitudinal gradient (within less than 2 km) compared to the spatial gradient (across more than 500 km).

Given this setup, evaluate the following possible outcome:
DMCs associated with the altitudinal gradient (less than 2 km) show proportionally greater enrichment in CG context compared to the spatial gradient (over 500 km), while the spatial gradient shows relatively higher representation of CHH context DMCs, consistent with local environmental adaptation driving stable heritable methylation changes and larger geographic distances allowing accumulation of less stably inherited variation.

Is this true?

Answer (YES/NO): YES